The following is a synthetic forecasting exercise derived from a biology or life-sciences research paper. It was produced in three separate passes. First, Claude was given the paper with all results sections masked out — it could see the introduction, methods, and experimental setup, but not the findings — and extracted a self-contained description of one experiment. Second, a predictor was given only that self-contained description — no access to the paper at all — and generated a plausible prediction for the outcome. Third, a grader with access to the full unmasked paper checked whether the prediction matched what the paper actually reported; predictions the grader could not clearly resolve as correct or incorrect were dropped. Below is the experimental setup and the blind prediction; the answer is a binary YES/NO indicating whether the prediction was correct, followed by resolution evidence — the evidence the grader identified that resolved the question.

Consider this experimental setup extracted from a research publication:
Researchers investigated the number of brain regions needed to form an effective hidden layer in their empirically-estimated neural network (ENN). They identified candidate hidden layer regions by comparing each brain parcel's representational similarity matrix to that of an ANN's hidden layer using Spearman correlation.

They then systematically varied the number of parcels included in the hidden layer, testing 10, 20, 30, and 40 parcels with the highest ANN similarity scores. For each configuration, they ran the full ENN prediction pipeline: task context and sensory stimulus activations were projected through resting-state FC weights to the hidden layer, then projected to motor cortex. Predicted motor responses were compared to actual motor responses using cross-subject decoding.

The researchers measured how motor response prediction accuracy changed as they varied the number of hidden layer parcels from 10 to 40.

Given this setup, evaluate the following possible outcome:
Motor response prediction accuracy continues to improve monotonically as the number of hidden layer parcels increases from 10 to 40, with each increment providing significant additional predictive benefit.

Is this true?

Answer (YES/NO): NO